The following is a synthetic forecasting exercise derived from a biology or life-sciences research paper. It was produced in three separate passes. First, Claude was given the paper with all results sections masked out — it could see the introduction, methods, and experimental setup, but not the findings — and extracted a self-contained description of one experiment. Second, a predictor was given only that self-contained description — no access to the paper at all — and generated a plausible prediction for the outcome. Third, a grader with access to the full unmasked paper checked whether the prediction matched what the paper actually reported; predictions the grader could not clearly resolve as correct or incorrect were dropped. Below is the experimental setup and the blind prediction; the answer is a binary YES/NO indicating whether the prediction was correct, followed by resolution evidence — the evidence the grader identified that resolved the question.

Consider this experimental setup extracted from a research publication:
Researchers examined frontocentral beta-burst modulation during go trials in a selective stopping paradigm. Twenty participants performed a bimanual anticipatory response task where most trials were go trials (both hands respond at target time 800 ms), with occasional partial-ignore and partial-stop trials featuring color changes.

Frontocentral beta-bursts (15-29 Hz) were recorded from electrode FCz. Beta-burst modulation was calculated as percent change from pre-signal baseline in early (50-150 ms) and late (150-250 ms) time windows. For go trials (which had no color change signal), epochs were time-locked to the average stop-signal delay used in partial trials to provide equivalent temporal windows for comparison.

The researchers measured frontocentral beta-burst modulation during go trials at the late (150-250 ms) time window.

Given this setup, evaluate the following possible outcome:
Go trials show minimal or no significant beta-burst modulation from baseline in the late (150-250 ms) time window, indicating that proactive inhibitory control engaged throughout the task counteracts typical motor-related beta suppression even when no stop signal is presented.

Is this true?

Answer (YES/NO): YES